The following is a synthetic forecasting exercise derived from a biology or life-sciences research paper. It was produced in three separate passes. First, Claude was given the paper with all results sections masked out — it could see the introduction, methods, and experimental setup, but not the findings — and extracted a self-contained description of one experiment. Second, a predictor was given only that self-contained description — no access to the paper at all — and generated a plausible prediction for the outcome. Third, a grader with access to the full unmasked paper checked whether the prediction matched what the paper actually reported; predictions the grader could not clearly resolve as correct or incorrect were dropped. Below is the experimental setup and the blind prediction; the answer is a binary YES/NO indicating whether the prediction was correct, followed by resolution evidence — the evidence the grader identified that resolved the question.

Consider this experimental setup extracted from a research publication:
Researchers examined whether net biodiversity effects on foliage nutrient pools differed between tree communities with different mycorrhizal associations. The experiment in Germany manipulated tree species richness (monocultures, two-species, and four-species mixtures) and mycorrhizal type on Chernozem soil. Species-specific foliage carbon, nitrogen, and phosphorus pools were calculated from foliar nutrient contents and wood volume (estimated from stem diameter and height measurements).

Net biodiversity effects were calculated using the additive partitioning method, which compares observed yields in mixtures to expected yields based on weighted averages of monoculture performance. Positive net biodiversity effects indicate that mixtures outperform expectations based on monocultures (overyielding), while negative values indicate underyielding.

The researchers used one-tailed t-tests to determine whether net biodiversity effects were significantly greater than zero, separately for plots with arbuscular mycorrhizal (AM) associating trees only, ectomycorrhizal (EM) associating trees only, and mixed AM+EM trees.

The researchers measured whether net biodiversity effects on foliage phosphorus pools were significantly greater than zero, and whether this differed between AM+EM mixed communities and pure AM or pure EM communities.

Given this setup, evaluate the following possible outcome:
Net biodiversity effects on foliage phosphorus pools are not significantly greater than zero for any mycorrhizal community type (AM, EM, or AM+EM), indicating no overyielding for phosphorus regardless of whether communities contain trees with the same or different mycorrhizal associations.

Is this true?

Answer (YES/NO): NO